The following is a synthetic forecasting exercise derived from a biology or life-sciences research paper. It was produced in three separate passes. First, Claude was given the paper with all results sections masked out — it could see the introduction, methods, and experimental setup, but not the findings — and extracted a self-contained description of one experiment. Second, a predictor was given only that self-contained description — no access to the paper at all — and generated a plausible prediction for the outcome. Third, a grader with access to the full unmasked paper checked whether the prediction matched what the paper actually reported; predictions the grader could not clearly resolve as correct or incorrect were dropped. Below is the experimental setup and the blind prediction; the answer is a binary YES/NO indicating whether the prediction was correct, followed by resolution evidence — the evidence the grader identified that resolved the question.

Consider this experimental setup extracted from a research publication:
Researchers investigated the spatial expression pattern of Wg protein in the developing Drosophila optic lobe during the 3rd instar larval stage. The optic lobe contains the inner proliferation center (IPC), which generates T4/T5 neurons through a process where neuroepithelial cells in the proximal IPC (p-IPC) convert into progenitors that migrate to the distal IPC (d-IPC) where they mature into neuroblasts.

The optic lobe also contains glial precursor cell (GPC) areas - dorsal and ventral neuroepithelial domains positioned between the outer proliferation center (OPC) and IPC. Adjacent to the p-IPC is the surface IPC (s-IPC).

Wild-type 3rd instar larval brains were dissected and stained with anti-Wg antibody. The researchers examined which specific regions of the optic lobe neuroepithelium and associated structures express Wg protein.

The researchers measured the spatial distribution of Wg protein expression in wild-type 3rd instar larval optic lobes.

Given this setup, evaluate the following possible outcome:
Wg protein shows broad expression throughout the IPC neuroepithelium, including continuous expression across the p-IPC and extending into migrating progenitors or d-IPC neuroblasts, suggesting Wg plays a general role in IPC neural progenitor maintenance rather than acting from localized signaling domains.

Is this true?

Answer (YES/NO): NO